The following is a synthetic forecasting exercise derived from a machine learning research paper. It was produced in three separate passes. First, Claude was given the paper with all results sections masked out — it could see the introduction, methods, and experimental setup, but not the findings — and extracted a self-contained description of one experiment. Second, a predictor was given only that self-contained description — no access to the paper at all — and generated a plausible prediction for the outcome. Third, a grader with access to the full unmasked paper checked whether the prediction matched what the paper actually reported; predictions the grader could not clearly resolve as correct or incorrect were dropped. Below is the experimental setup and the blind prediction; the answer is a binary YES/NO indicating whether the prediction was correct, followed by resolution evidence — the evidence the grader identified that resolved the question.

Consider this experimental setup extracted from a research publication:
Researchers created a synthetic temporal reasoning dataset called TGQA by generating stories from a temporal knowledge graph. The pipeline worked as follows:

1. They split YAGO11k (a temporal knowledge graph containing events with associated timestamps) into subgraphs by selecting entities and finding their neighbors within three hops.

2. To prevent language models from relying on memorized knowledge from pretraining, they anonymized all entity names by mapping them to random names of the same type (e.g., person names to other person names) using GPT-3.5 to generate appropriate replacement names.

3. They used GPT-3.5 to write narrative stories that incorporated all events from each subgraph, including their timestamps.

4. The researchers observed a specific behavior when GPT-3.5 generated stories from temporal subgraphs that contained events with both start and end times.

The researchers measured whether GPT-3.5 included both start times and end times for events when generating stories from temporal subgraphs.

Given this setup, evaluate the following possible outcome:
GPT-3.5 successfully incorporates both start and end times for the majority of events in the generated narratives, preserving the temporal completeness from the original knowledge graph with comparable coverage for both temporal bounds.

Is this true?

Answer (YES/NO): NO